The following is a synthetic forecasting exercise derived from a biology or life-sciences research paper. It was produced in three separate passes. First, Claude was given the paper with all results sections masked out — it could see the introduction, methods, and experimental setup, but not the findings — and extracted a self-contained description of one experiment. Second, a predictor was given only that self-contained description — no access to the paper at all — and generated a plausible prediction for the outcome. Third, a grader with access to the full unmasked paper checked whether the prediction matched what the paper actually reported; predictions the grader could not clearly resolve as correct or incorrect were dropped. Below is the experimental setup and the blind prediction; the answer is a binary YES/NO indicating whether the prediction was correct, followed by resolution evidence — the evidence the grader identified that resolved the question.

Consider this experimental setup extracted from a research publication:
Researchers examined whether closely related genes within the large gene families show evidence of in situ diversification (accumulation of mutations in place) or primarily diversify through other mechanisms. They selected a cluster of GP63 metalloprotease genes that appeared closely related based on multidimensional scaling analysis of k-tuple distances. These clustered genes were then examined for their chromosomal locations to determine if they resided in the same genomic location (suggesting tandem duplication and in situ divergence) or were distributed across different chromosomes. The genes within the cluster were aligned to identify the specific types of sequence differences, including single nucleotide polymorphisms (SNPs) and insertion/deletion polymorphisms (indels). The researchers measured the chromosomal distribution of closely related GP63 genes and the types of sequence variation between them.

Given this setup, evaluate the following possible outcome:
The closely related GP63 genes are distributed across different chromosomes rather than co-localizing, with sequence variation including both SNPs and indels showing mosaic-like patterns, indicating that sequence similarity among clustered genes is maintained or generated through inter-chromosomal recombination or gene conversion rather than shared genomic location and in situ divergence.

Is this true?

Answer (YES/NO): NO